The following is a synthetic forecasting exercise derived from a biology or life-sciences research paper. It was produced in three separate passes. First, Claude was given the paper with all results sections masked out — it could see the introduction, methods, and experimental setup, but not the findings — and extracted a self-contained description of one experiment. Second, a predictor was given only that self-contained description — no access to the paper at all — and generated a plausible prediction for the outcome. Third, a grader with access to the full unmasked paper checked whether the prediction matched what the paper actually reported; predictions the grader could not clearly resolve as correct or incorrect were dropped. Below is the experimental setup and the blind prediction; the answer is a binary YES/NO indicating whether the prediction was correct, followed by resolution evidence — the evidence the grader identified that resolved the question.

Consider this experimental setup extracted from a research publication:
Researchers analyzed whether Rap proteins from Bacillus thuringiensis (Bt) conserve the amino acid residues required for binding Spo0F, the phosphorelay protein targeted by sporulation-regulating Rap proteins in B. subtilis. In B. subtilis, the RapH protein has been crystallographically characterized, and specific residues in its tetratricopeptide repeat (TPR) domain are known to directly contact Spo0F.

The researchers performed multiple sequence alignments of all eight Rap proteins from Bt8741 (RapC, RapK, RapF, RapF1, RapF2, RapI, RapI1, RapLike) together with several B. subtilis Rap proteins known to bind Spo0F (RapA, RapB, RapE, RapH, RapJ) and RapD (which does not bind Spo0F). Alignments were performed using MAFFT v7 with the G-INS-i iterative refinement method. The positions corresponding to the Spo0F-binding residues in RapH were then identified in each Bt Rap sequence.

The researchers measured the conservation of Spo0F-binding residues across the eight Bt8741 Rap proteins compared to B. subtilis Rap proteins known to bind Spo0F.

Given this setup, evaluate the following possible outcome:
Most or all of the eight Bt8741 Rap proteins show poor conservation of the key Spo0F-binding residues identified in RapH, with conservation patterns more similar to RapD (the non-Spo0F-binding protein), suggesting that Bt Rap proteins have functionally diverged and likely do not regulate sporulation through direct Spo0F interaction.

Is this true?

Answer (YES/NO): NO